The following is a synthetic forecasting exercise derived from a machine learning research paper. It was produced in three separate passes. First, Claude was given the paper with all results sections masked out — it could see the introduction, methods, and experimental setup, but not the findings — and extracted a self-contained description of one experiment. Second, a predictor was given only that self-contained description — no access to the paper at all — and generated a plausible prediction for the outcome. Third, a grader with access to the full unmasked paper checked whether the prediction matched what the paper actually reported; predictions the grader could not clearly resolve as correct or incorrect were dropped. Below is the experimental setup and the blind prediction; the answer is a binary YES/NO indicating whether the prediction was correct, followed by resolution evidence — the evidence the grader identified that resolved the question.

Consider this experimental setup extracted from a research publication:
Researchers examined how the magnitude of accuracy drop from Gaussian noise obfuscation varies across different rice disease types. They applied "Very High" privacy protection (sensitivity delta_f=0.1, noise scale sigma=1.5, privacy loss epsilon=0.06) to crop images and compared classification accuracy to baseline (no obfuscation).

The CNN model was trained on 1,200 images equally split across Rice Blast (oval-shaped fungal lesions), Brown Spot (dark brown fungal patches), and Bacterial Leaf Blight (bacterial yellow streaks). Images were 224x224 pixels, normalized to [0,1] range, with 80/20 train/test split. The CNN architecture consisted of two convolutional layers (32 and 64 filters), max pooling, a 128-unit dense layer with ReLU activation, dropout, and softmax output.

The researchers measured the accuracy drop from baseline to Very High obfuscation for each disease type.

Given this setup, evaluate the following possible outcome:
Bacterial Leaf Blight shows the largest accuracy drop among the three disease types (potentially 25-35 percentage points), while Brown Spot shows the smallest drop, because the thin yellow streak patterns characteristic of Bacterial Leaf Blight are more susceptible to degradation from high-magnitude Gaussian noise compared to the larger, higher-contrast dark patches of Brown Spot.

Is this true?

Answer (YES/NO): NO